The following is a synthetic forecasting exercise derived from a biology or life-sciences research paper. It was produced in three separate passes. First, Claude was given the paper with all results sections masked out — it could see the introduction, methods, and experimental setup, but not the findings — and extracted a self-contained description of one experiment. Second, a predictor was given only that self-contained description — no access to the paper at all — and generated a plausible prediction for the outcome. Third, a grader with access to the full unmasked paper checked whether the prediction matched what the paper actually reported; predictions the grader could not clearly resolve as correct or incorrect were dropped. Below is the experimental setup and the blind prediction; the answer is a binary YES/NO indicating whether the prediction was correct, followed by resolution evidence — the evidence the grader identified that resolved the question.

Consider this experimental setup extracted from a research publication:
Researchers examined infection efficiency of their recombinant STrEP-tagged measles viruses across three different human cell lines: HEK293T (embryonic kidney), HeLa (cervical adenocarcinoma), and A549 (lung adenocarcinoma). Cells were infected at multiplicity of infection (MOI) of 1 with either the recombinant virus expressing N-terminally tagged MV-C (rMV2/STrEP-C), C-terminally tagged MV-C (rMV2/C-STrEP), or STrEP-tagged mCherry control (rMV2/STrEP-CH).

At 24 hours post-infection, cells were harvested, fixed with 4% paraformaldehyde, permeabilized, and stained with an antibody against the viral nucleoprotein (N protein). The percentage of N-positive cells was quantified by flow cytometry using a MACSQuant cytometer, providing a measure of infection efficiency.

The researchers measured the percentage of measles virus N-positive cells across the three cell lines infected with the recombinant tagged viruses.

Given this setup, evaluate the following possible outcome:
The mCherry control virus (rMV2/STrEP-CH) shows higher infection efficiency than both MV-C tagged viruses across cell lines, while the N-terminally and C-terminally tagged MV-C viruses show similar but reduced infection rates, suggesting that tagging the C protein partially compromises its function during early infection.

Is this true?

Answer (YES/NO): NO